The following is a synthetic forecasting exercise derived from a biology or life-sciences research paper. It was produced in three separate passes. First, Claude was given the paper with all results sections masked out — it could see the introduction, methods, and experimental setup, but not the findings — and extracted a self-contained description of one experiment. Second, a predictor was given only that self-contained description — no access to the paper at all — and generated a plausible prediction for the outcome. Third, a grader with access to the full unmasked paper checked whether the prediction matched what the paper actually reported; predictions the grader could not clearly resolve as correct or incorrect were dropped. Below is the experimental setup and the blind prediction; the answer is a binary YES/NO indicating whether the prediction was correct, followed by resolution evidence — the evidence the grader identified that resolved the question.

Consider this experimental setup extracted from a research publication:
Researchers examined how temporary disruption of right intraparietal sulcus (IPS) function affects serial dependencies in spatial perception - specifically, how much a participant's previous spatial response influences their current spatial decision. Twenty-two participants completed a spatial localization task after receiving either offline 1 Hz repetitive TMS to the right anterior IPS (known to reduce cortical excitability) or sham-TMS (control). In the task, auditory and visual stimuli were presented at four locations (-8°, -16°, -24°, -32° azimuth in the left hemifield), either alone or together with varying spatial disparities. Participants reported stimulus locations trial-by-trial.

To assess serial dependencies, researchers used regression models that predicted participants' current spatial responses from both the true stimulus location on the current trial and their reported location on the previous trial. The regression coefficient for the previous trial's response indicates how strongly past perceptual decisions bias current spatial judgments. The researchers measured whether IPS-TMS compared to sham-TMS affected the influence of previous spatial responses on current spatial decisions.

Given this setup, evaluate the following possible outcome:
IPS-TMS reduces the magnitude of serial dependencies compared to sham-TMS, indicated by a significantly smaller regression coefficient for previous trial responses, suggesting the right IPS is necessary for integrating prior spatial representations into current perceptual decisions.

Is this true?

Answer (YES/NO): YES